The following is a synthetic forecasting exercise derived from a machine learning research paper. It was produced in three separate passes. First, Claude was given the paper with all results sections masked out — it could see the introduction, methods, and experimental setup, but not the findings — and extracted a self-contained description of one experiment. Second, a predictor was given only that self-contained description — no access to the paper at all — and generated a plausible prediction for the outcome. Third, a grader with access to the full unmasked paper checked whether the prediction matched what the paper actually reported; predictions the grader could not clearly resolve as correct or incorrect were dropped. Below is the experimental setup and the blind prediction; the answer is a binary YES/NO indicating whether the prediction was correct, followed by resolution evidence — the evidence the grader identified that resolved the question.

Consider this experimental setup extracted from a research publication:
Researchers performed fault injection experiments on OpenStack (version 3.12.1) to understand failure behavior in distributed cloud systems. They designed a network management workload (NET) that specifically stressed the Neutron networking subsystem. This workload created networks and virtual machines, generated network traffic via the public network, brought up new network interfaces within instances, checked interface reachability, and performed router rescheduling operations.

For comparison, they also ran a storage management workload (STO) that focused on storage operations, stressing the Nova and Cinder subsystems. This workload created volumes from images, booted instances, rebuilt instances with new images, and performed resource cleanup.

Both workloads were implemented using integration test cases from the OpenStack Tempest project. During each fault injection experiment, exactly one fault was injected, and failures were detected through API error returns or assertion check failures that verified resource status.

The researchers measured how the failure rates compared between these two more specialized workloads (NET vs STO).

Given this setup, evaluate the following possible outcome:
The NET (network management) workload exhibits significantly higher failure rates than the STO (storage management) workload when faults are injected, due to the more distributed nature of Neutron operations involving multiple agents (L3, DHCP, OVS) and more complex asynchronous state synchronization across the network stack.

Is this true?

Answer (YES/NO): NO